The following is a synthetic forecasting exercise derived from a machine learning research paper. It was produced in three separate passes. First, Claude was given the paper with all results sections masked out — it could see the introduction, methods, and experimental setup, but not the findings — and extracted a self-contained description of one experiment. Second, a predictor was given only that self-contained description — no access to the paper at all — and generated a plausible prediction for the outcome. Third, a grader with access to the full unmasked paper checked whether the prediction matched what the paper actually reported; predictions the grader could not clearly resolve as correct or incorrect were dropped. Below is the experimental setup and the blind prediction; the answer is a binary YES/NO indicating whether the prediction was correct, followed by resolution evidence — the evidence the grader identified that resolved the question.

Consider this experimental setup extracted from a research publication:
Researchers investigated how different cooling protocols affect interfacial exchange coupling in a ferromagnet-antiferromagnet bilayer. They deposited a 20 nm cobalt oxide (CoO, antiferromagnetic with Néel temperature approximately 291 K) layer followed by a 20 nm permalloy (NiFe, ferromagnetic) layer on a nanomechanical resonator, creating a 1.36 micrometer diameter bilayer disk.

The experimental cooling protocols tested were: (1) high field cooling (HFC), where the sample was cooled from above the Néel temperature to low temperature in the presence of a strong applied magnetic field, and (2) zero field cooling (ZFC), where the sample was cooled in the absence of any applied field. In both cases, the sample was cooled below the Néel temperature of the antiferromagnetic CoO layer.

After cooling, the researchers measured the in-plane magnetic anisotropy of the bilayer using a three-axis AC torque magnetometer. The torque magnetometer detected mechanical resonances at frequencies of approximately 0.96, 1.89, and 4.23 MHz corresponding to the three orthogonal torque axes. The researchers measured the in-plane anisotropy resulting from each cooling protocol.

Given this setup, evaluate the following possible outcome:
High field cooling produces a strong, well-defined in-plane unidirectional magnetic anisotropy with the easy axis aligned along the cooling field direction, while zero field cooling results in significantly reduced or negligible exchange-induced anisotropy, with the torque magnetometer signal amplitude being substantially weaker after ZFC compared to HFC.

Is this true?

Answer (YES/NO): NO